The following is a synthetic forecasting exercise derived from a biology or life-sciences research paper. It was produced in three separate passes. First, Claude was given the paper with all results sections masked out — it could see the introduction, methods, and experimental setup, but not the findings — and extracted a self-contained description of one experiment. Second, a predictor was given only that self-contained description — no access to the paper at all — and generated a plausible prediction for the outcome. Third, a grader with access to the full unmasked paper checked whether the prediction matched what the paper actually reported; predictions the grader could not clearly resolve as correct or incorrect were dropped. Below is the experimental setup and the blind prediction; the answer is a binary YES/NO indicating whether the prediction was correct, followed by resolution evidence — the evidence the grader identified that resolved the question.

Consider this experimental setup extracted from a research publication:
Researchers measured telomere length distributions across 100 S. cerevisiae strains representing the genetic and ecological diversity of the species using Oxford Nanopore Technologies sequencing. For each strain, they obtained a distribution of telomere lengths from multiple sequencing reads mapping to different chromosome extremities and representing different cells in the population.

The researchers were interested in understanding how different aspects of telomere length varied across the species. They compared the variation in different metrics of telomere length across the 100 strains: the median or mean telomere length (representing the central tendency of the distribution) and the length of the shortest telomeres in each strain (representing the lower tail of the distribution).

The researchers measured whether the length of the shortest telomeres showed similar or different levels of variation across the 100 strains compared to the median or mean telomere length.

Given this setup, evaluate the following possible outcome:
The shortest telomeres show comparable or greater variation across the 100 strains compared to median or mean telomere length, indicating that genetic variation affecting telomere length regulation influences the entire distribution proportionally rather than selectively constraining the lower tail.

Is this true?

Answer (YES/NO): NO